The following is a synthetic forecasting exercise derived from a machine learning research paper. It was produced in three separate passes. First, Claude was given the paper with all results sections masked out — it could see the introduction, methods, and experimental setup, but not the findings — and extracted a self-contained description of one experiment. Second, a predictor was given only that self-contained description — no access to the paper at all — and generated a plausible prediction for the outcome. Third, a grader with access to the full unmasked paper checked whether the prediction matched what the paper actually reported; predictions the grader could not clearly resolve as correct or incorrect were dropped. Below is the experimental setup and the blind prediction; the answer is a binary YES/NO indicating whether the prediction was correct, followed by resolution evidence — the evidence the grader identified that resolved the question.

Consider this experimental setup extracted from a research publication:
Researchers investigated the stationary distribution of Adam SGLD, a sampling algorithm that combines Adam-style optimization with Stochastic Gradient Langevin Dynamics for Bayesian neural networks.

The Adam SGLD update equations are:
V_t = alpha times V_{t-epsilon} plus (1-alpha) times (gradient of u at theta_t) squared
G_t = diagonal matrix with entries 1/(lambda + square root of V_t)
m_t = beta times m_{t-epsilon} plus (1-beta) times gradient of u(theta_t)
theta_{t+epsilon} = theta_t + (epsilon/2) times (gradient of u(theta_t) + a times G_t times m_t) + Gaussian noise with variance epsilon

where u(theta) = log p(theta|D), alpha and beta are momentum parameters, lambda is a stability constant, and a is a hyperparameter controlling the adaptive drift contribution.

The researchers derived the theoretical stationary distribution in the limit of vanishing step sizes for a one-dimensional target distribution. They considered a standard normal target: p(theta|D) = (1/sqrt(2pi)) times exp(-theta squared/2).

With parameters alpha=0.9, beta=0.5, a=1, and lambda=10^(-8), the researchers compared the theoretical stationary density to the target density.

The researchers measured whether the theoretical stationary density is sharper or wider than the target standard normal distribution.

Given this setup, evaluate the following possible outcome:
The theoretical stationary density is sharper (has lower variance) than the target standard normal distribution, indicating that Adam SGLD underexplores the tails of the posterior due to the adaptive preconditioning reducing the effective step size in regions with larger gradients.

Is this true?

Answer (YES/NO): YES